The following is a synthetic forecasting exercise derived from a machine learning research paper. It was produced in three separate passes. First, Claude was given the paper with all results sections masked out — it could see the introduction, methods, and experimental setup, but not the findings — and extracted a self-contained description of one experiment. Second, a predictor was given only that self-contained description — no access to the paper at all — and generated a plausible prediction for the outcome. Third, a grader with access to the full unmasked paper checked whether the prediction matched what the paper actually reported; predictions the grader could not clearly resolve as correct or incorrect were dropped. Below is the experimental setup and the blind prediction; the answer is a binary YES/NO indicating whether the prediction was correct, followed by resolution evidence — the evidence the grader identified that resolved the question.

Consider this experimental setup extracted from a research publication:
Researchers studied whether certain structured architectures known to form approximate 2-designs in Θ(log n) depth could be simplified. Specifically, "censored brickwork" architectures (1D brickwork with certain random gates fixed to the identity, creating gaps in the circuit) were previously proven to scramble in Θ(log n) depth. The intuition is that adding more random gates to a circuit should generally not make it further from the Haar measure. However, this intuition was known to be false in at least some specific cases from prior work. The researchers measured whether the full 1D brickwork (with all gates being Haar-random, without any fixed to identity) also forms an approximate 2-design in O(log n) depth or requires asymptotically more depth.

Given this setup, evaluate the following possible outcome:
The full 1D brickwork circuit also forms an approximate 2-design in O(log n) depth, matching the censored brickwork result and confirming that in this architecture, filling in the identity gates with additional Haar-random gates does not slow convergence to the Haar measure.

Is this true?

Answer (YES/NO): YES